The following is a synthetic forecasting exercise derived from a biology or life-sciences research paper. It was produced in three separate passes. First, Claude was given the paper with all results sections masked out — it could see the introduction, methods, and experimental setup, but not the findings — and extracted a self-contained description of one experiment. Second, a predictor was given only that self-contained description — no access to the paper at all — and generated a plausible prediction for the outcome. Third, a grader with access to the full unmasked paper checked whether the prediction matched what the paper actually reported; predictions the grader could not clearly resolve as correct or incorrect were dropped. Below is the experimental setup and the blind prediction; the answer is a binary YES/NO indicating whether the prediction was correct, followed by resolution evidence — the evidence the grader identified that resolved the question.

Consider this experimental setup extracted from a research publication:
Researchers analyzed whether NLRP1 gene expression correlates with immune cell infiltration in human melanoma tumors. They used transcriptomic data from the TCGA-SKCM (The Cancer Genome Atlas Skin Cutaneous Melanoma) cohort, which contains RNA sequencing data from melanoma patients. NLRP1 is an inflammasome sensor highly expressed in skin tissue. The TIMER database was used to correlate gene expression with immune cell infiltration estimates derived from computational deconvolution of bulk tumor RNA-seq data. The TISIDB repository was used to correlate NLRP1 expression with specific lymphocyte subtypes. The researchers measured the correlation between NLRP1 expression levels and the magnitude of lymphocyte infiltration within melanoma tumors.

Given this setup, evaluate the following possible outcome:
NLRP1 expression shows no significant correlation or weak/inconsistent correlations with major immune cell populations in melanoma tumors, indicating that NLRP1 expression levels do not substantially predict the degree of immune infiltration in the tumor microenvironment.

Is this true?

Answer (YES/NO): NO